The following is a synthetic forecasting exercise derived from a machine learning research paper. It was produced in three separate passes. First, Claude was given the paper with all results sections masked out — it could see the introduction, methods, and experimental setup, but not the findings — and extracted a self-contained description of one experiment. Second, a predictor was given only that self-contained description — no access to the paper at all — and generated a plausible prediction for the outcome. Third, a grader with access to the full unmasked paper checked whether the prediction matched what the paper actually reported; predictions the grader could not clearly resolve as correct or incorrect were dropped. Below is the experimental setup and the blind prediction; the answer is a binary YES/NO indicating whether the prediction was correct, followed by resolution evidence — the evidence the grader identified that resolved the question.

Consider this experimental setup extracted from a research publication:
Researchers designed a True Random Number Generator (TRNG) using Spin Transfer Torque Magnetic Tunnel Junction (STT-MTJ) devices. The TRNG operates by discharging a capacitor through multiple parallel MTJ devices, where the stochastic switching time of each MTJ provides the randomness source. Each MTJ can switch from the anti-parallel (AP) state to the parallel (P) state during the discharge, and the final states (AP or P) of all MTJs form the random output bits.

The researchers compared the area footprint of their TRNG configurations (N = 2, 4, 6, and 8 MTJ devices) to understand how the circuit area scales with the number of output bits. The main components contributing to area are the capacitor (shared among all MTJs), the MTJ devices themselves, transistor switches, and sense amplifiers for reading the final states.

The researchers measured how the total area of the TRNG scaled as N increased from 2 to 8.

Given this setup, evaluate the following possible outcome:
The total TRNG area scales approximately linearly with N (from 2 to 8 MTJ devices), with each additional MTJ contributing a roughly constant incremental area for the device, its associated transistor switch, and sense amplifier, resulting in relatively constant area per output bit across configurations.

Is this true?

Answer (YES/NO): NO